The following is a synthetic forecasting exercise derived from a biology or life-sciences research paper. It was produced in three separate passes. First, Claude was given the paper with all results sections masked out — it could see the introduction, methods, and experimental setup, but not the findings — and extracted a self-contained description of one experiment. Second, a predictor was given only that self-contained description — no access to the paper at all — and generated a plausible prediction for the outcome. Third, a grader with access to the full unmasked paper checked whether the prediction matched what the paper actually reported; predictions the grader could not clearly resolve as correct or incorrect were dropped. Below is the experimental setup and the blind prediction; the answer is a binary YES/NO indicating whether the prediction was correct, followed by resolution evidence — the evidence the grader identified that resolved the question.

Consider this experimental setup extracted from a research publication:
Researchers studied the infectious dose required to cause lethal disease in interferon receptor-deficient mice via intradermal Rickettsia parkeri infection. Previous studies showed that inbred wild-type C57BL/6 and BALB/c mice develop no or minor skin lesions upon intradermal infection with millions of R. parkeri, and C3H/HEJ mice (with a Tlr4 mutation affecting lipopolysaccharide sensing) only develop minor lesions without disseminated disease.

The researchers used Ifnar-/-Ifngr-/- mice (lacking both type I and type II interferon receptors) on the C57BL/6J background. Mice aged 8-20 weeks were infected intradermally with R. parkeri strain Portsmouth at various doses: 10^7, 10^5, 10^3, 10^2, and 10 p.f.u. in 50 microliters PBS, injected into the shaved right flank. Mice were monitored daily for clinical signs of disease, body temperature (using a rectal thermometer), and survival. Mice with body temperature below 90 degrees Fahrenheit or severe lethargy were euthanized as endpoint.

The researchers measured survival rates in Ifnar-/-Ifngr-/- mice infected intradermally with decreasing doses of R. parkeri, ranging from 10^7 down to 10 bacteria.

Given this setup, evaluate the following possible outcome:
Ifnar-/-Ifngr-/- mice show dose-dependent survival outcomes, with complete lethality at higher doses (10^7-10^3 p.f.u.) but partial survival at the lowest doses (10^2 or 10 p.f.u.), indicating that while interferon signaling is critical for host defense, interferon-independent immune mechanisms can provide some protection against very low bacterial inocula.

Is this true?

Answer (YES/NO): NO